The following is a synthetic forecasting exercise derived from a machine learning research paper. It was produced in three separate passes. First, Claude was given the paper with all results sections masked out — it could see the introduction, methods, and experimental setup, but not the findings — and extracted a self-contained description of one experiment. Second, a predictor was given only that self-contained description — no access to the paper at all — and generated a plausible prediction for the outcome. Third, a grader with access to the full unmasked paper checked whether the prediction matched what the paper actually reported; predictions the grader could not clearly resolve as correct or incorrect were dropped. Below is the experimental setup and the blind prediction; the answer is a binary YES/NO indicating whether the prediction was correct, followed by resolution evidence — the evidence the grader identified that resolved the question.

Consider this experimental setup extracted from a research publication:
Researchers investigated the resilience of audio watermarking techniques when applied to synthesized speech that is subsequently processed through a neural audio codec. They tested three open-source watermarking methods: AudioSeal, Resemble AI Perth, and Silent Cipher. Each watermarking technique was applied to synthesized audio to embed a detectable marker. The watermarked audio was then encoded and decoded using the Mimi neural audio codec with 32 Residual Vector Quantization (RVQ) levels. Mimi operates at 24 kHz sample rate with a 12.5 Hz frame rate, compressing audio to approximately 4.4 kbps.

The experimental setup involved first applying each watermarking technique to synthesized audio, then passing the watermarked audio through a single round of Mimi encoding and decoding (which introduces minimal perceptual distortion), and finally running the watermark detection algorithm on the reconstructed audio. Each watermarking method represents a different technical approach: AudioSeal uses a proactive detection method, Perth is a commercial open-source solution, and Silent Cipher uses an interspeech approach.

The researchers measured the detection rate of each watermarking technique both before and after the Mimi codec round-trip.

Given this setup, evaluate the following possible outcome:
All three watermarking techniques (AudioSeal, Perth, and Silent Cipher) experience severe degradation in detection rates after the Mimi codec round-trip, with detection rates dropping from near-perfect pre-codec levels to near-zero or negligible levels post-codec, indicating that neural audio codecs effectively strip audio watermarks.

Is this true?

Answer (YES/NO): NO